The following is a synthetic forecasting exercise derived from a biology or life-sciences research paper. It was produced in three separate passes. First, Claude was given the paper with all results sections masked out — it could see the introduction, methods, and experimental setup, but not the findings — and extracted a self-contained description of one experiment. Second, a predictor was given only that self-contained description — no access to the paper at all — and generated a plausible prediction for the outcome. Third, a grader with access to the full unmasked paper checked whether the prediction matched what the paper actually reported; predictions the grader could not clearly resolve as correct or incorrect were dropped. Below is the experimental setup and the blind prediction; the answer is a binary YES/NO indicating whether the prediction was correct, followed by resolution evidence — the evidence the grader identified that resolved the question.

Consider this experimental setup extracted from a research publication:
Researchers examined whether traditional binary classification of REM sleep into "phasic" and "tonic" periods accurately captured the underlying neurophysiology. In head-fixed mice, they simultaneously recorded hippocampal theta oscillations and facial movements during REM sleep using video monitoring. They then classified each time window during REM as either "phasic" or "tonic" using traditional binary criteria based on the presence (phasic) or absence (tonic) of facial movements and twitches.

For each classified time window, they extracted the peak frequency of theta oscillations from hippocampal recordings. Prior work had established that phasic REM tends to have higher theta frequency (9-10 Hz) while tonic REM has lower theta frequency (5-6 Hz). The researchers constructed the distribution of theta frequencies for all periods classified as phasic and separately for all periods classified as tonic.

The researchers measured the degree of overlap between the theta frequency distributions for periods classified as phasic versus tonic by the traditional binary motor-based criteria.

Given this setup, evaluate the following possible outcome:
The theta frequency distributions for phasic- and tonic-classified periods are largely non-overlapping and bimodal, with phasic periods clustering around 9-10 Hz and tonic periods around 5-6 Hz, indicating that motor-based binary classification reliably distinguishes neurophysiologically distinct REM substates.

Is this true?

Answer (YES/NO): NO